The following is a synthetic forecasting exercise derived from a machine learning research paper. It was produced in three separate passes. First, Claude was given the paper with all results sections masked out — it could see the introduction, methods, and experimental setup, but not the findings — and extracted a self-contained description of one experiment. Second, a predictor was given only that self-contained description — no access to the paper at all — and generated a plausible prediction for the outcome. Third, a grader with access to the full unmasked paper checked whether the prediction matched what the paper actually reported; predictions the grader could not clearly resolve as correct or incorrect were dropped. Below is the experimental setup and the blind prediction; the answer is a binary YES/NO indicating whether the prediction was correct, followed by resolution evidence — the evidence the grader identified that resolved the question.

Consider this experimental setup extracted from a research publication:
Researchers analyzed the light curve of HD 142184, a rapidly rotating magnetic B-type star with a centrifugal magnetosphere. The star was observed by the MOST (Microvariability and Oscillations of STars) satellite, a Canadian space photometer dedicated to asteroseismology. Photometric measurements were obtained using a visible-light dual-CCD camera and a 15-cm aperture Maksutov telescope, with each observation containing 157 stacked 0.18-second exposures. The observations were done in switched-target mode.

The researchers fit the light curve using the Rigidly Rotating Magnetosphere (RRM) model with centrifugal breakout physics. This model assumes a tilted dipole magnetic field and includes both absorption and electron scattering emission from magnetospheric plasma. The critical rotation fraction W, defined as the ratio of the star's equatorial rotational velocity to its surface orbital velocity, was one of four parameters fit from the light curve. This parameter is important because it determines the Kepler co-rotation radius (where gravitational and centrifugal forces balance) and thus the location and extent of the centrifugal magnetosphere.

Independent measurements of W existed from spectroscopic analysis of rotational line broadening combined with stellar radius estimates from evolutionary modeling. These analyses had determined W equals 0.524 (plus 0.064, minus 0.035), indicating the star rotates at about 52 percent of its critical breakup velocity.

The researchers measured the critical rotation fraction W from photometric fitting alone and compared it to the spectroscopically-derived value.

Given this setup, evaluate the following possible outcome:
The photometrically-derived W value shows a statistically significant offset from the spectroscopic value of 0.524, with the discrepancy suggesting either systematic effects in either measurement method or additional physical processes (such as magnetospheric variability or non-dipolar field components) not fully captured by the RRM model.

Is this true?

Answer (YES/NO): YES